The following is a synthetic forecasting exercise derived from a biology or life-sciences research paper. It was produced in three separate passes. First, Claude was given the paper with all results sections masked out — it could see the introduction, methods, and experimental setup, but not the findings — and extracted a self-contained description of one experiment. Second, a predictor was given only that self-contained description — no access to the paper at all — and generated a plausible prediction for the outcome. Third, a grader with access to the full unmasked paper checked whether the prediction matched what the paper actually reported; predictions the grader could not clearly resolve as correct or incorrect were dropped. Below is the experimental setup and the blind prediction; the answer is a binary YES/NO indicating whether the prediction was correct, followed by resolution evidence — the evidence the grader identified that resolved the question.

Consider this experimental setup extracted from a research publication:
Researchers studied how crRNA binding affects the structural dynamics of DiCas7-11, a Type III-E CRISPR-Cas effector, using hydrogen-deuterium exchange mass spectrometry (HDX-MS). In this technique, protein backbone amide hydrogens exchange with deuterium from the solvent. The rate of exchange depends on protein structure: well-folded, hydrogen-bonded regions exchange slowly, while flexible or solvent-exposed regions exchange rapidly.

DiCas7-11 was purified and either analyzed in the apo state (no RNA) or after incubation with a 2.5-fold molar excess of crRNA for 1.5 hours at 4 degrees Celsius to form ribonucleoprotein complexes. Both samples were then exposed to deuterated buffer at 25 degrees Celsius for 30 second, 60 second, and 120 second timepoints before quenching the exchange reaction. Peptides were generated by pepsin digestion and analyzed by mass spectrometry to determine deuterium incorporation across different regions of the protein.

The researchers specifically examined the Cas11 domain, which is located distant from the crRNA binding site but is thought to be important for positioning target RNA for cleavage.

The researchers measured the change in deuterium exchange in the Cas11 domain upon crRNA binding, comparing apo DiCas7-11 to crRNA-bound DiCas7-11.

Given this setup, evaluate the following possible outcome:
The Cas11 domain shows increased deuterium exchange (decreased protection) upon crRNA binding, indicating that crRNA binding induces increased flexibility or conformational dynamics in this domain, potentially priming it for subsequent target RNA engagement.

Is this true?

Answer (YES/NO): NO